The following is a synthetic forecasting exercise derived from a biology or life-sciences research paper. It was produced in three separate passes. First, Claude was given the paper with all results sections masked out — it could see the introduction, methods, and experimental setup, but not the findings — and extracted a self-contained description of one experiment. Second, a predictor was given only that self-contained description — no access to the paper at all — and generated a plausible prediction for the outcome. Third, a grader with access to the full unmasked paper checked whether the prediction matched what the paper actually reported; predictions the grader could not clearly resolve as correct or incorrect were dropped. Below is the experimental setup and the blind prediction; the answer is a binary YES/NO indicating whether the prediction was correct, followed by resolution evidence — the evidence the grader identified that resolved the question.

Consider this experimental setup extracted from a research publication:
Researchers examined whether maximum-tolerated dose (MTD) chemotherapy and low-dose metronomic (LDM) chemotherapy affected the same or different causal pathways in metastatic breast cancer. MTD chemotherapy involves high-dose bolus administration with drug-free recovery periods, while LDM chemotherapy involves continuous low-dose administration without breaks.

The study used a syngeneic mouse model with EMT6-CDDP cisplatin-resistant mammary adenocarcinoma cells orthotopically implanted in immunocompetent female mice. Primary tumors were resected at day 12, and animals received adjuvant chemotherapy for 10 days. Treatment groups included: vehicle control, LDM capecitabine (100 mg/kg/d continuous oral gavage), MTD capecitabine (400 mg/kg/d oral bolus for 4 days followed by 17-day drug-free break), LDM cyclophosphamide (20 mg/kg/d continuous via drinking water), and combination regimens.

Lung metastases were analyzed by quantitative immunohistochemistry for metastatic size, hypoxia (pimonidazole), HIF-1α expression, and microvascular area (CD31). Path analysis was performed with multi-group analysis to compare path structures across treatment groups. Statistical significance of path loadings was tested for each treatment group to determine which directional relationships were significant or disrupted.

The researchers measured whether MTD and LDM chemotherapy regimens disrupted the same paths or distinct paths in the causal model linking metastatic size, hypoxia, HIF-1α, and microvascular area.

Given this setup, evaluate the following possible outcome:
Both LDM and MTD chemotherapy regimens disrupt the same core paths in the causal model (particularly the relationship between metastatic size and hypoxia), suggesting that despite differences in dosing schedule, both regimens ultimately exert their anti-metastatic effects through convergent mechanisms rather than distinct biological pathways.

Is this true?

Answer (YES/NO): NO